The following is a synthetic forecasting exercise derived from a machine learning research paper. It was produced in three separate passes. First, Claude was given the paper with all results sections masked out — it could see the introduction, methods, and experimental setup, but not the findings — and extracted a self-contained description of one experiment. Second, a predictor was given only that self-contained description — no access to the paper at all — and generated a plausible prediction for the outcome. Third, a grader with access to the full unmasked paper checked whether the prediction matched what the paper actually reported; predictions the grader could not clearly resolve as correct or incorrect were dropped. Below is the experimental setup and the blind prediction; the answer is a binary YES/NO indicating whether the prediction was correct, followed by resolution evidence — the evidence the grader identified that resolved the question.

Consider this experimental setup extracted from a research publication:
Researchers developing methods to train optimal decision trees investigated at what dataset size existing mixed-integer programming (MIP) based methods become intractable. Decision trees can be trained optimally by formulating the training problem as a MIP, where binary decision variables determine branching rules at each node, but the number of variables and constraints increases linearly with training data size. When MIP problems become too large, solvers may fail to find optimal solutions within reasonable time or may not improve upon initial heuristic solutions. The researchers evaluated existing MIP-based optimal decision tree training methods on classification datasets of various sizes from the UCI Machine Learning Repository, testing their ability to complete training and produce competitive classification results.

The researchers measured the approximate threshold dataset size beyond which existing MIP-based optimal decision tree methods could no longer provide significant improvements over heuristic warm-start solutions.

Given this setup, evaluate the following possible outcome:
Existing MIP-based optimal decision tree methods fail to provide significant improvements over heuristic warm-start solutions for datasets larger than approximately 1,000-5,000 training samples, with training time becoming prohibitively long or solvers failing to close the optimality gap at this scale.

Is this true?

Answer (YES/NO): YES